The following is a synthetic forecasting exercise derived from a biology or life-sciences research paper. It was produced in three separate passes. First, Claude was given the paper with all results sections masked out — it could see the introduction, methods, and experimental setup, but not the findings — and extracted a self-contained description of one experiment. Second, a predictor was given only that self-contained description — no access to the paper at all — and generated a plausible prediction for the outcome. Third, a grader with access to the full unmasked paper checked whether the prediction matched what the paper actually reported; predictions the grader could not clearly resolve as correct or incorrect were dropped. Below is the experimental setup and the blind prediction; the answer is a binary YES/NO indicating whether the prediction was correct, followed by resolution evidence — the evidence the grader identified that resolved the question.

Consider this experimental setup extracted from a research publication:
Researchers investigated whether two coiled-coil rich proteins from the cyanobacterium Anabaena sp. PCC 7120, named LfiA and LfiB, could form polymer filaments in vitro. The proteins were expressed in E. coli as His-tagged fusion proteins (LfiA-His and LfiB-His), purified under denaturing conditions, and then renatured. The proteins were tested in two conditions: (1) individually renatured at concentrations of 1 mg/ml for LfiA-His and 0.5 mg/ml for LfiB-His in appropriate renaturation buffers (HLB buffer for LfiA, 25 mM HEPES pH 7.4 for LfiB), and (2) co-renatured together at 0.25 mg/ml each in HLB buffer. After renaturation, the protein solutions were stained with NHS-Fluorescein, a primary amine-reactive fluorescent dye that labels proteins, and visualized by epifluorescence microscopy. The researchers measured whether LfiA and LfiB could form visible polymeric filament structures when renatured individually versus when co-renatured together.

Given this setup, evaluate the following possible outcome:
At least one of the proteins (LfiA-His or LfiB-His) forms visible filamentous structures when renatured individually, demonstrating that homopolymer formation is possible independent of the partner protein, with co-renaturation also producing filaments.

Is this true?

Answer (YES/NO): NO